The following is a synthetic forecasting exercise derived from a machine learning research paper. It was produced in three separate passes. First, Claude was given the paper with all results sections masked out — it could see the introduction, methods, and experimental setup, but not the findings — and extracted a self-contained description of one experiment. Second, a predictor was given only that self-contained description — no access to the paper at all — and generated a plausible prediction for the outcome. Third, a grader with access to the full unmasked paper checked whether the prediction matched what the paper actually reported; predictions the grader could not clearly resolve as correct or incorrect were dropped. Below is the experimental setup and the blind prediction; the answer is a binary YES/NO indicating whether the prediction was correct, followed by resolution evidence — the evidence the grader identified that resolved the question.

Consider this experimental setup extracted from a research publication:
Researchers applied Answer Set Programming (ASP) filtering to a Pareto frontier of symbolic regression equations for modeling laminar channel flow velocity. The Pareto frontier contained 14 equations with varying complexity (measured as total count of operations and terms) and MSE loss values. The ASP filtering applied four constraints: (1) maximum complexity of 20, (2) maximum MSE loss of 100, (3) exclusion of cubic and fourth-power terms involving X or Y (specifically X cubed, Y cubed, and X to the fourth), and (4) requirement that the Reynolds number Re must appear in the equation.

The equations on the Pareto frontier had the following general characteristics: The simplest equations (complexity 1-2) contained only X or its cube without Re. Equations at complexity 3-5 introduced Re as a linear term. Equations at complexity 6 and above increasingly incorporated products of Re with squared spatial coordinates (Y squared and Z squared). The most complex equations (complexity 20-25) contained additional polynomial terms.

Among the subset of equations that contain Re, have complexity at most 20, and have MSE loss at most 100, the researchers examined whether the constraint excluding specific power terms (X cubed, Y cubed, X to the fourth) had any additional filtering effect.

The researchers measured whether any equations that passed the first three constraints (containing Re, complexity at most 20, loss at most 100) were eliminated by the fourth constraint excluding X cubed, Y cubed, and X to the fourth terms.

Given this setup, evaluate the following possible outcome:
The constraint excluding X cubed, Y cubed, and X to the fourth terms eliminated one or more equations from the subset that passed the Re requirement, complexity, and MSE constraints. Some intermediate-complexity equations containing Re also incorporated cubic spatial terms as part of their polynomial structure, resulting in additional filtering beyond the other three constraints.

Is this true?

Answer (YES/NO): NO